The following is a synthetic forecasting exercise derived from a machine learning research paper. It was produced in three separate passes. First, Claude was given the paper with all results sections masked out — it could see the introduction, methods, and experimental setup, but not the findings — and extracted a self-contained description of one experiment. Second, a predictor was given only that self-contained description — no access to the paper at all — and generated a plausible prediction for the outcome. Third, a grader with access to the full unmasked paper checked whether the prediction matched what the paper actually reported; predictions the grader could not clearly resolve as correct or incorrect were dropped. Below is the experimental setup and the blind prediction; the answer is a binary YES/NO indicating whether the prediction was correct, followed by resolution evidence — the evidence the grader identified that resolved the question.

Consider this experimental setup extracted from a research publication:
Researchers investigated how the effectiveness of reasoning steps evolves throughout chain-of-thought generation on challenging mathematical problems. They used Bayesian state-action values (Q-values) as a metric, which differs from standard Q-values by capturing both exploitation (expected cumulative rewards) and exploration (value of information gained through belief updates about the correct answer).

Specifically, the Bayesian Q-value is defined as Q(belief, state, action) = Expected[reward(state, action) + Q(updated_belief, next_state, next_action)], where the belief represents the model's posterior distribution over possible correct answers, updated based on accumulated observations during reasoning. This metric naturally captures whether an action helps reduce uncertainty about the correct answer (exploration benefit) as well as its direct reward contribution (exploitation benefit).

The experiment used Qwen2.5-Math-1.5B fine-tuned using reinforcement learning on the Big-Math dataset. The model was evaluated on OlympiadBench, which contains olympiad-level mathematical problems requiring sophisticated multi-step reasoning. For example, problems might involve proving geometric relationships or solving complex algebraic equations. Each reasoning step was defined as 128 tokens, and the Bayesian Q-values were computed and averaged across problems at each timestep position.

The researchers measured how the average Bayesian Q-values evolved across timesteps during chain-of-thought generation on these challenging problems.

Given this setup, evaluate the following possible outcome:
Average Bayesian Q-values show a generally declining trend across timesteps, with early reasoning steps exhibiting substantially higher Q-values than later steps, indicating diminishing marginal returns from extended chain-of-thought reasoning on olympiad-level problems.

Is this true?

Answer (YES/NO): NO